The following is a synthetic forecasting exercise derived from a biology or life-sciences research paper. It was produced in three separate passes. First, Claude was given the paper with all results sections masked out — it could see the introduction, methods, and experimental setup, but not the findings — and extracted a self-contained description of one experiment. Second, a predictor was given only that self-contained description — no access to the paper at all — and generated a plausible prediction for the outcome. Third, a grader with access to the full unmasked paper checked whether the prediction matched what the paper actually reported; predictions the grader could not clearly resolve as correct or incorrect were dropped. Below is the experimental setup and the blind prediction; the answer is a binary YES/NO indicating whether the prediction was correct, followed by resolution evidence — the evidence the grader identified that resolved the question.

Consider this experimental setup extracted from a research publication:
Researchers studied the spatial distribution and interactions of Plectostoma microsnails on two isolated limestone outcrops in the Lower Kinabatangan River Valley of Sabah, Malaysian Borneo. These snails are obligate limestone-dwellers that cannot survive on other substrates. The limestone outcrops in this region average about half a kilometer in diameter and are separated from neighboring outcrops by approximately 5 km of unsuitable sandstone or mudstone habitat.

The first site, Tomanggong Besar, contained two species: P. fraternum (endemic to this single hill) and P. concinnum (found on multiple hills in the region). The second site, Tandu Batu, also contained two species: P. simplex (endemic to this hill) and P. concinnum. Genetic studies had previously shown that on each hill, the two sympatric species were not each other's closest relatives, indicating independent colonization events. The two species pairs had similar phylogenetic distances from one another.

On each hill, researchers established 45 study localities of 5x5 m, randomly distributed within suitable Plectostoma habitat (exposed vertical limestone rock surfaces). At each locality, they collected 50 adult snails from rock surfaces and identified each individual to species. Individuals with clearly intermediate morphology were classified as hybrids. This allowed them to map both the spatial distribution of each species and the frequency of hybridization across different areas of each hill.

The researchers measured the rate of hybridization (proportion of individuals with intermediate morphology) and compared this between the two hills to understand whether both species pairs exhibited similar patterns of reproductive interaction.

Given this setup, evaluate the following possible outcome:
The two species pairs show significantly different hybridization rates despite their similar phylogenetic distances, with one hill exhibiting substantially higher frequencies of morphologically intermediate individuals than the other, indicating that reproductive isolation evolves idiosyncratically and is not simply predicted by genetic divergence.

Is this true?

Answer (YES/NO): YES